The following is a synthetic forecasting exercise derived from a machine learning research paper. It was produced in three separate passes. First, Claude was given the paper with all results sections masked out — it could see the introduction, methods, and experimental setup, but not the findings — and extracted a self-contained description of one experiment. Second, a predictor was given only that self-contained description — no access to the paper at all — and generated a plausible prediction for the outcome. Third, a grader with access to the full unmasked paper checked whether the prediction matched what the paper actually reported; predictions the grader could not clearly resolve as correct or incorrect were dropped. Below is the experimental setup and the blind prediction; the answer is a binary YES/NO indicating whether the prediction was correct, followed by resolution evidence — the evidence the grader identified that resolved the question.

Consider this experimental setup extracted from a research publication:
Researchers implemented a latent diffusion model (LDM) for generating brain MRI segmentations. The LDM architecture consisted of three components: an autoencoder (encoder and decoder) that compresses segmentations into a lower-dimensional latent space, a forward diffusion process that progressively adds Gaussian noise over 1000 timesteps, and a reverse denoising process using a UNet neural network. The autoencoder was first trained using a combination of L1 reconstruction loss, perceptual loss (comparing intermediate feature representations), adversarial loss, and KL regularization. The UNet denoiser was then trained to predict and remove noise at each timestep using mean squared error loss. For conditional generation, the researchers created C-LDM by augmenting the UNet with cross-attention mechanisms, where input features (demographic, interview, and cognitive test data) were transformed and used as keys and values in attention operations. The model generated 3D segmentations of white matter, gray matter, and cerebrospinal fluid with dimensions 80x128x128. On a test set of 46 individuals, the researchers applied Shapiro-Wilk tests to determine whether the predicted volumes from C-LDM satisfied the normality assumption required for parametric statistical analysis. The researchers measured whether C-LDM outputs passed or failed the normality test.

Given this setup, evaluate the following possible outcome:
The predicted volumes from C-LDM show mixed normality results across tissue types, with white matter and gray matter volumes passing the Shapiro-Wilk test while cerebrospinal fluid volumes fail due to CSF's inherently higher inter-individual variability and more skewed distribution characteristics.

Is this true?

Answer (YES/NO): NO